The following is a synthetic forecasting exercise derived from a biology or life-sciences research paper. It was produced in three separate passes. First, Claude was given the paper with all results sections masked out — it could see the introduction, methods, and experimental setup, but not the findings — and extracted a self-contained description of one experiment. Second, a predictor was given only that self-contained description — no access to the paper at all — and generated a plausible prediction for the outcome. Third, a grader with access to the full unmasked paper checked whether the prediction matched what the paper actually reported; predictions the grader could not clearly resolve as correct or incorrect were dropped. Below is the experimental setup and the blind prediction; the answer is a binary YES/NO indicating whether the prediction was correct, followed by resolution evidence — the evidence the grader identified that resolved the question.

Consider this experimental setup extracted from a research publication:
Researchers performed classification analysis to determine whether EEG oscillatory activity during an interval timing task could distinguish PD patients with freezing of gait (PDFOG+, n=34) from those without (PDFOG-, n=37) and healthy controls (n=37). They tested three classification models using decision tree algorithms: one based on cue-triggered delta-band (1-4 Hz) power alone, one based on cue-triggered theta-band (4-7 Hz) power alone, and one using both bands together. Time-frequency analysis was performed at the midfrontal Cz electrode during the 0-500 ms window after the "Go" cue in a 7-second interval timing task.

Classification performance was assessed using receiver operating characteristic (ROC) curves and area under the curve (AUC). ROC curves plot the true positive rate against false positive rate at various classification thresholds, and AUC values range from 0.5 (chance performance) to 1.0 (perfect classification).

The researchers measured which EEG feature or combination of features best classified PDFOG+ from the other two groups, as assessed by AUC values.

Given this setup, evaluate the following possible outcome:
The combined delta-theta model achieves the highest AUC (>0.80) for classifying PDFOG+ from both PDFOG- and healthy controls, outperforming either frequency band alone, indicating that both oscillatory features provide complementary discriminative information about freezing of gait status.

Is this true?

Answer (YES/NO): NO